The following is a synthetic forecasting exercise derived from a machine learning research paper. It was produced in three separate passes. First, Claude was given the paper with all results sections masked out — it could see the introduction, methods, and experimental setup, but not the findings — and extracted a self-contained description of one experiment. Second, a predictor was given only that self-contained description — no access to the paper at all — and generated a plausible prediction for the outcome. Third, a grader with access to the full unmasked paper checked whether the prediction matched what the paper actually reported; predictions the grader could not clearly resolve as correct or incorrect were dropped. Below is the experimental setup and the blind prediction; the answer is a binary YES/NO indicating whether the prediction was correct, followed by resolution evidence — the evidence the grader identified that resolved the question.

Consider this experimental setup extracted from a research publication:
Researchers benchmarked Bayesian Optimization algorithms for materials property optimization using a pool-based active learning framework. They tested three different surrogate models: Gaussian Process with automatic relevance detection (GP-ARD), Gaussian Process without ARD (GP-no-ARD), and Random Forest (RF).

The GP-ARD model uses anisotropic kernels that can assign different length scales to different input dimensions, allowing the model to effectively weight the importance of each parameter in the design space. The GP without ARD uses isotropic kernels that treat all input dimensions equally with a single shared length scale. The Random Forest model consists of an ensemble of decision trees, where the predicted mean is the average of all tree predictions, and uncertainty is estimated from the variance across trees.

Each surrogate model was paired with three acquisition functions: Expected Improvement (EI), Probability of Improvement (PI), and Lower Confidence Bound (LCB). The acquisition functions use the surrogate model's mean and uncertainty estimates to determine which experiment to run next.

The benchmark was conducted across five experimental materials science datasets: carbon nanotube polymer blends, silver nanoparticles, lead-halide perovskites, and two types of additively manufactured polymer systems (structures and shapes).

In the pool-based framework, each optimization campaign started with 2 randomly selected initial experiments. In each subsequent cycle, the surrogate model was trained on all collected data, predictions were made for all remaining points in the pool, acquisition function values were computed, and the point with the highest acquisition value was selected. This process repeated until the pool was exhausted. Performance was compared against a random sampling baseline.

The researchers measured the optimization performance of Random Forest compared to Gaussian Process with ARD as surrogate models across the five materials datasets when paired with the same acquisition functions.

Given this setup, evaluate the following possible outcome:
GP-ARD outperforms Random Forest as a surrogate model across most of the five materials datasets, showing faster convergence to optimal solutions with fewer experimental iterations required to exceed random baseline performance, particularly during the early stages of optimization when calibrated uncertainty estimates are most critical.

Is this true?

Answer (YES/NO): NO